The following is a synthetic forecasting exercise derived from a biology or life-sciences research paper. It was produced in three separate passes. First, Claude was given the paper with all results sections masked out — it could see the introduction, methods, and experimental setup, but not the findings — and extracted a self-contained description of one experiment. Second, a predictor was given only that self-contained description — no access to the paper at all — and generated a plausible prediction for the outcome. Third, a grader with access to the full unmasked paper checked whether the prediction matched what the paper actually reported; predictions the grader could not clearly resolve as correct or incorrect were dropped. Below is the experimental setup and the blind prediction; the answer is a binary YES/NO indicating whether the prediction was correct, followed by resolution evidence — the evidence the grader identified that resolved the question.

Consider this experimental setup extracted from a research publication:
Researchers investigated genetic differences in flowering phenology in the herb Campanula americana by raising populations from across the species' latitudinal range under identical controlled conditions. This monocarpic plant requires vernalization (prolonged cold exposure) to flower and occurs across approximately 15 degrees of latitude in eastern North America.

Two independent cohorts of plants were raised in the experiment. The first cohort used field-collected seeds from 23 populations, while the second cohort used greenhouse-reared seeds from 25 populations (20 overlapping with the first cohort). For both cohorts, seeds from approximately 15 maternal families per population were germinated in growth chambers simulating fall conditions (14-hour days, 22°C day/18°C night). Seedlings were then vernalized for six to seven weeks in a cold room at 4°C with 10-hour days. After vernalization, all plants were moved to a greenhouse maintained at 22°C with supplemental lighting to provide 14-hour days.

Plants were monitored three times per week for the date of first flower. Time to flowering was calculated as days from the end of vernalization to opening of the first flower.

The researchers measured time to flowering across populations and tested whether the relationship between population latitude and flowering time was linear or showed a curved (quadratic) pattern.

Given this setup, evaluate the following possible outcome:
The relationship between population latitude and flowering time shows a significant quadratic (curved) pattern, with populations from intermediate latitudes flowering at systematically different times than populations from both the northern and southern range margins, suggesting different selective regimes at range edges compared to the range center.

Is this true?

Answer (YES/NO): YES